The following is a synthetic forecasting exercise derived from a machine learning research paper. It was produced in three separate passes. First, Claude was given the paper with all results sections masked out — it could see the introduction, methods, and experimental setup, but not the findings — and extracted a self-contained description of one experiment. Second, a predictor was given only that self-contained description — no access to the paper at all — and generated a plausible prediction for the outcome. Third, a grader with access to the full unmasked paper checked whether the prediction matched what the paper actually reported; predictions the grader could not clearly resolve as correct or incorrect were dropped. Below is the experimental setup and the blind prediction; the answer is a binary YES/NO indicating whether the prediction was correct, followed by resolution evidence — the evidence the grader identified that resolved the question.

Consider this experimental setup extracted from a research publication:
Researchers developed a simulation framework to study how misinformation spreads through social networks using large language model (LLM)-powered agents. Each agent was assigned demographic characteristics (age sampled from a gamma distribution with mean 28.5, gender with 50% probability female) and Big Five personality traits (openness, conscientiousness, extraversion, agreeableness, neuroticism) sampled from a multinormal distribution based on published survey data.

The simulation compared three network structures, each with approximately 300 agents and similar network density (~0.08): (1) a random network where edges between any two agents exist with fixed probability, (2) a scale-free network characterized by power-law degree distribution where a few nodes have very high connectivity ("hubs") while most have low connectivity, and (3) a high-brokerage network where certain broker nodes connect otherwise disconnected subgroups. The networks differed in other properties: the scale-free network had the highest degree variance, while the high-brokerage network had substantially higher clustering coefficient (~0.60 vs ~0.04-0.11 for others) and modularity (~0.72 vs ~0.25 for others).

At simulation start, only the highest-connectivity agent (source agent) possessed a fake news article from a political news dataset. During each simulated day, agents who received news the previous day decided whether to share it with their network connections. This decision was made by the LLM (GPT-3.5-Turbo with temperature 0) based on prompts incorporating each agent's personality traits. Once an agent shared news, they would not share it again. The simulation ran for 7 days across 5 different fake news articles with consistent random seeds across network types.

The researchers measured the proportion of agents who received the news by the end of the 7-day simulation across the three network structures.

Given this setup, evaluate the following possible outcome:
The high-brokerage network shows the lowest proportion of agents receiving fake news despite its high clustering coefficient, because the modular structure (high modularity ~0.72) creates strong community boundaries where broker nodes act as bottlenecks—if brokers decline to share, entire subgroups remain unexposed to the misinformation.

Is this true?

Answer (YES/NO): YES